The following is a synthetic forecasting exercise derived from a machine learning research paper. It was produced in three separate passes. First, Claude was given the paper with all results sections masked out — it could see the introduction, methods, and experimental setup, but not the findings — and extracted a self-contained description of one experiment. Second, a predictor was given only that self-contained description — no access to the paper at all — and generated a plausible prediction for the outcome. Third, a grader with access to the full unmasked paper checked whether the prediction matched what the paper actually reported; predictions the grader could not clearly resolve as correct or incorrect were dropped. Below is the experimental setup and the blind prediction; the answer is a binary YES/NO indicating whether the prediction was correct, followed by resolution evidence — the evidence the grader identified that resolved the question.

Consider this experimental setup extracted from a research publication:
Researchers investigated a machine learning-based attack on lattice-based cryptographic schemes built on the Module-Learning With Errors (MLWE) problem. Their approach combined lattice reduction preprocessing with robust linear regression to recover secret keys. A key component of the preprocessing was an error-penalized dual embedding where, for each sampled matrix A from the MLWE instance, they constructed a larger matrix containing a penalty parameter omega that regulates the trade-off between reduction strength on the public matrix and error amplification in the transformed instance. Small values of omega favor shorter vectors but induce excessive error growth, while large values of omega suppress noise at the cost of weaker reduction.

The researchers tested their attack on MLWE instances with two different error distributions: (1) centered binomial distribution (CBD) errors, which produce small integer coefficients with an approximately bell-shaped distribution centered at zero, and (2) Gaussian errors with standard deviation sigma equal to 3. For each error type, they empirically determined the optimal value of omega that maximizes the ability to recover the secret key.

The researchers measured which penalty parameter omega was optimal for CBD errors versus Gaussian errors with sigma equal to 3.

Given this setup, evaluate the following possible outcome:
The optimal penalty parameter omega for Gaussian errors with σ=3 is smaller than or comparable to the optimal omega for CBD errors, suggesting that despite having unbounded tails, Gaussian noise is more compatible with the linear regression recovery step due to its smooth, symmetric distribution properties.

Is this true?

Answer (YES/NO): NO